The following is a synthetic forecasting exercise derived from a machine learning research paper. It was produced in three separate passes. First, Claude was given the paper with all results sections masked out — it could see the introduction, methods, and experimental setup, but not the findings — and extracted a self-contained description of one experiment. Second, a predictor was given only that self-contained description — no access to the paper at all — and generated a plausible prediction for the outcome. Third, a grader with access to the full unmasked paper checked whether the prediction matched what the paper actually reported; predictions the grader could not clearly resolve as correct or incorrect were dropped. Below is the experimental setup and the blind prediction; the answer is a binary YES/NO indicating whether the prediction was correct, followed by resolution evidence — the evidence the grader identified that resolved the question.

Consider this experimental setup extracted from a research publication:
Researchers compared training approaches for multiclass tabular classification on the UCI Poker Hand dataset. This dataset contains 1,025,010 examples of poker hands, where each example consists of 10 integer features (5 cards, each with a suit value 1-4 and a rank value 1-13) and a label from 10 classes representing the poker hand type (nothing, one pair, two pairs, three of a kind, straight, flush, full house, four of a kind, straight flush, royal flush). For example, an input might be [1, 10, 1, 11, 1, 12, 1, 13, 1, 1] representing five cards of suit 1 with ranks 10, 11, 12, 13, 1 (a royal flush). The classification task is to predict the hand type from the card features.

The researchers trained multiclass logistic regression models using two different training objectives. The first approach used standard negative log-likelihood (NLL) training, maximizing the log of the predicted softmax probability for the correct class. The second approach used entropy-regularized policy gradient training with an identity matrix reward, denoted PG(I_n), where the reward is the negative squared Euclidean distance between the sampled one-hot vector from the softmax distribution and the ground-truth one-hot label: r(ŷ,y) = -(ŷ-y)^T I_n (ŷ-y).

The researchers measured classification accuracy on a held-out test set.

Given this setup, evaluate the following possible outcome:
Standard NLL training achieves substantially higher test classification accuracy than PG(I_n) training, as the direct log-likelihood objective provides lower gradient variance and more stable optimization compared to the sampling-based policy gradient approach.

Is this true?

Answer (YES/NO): YES